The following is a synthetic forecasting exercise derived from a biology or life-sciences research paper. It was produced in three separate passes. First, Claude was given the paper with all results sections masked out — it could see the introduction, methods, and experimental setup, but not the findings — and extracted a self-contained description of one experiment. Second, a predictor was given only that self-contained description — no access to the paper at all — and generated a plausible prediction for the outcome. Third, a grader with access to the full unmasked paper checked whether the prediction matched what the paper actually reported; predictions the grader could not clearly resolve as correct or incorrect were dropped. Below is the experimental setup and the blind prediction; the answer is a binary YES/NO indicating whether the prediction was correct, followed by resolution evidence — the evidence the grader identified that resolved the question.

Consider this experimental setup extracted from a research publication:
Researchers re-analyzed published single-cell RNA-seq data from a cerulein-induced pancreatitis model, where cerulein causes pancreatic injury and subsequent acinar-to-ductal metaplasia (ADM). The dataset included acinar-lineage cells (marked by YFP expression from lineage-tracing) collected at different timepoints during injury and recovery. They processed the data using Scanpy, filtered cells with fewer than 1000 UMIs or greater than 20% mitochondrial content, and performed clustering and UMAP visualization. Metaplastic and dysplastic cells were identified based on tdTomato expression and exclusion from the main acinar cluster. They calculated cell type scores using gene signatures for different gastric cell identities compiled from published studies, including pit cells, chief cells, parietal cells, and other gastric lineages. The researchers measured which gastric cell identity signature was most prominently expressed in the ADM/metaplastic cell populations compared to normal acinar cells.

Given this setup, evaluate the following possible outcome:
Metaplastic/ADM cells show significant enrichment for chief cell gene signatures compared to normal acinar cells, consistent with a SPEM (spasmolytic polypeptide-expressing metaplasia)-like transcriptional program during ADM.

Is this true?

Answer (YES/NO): NO